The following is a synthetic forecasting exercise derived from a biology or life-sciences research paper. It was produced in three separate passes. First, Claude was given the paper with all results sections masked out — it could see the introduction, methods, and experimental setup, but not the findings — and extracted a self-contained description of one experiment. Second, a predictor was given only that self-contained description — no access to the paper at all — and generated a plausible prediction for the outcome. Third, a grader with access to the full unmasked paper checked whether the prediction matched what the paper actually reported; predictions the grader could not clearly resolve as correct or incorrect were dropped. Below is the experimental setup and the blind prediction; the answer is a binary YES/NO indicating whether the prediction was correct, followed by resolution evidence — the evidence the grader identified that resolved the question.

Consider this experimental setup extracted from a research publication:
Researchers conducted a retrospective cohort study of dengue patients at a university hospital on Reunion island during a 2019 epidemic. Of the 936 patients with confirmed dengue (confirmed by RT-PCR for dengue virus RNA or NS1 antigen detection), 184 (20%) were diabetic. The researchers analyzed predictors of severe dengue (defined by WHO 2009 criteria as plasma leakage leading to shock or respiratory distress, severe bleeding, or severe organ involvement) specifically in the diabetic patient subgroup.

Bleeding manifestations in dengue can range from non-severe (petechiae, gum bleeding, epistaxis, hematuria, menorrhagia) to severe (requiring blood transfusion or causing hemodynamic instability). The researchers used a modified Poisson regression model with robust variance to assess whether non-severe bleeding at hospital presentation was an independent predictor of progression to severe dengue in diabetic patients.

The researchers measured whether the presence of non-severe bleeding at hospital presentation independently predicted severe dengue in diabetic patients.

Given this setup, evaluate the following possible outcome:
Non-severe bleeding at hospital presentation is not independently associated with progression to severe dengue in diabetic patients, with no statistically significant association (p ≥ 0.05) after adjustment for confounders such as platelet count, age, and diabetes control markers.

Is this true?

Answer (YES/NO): NO